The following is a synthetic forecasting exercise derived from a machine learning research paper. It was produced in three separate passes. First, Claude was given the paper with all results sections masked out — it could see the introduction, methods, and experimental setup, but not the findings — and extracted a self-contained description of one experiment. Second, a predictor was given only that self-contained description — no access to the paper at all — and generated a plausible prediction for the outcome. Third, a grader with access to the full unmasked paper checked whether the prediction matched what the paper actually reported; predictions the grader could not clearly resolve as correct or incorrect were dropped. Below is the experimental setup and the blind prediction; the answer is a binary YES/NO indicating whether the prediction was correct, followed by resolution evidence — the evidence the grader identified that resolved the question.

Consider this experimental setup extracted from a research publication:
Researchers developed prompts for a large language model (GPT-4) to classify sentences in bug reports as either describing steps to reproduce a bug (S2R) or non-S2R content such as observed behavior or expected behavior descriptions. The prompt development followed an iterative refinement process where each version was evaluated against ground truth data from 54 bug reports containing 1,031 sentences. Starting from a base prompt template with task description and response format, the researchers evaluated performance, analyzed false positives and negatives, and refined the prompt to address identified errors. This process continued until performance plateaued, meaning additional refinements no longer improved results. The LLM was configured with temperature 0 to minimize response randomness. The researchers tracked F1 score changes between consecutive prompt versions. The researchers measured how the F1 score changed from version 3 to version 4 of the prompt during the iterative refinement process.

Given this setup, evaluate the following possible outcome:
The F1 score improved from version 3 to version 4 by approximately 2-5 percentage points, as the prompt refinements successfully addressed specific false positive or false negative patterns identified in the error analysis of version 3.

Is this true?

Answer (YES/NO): NO